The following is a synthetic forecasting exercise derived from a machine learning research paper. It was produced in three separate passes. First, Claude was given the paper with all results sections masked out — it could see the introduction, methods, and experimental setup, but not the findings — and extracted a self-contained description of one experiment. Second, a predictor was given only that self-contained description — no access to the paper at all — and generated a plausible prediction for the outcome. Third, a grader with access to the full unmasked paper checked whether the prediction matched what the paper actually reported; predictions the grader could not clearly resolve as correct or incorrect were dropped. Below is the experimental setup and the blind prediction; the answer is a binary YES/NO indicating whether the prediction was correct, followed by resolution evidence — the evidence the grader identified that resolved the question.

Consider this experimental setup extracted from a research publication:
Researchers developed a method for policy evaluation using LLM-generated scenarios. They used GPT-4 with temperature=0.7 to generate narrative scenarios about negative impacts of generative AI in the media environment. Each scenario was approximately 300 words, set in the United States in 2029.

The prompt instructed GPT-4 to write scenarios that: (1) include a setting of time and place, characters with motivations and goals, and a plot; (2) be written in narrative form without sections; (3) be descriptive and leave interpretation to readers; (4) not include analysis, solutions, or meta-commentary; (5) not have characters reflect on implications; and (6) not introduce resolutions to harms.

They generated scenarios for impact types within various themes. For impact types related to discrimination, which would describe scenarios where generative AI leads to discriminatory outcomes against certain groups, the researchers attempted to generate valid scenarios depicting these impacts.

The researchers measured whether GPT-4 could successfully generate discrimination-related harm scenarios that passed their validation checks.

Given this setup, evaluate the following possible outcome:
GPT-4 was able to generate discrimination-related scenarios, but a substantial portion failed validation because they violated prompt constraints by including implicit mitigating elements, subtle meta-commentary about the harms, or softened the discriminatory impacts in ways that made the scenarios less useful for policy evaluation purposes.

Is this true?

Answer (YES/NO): NO